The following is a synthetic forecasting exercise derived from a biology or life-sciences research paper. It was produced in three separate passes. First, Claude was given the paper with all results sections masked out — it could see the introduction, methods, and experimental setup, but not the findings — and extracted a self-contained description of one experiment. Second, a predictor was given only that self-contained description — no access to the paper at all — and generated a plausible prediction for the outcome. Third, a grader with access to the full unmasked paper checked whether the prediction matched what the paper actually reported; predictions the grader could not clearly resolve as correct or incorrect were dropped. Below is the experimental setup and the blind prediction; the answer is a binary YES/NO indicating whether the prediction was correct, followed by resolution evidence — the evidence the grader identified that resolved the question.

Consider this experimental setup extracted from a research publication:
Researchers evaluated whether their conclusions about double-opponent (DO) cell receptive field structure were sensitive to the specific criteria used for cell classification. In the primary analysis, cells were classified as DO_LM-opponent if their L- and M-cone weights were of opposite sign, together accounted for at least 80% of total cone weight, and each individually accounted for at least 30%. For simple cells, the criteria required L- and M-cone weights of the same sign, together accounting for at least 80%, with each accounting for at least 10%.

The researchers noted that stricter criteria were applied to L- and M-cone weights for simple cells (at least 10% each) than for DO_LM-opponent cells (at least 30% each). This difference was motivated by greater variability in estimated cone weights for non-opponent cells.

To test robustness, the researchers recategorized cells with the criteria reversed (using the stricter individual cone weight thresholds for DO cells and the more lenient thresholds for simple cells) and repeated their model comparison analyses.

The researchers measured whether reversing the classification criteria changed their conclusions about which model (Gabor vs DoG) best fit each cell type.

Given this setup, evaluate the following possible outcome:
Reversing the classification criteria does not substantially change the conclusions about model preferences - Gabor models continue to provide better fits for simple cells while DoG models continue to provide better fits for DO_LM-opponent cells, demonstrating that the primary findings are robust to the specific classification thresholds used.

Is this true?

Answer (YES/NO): NO